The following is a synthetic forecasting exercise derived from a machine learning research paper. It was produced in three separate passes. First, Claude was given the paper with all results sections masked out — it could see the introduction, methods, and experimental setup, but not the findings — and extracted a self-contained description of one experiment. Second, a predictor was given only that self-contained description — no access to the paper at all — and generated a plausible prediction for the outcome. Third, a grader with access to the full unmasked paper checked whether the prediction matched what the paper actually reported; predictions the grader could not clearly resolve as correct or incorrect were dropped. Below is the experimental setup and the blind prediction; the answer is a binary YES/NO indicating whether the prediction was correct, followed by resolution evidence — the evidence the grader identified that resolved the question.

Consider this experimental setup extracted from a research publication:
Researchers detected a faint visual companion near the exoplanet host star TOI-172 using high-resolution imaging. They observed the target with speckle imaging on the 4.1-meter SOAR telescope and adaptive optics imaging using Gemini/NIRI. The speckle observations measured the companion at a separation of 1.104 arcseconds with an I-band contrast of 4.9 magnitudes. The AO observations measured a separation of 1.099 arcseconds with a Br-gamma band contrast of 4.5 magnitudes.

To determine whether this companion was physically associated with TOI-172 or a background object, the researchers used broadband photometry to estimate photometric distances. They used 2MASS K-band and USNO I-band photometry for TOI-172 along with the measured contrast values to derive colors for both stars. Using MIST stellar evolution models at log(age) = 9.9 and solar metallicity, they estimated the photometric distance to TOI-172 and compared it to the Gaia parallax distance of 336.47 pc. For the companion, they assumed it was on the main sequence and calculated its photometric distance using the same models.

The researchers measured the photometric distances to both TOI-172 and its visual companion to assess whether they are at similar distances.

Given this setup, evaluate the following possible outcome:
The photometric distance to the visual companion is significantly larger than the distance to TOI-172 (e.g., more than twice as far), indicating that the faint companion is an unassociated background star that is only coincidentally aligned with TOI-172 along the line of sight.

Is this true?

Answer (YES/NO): YES